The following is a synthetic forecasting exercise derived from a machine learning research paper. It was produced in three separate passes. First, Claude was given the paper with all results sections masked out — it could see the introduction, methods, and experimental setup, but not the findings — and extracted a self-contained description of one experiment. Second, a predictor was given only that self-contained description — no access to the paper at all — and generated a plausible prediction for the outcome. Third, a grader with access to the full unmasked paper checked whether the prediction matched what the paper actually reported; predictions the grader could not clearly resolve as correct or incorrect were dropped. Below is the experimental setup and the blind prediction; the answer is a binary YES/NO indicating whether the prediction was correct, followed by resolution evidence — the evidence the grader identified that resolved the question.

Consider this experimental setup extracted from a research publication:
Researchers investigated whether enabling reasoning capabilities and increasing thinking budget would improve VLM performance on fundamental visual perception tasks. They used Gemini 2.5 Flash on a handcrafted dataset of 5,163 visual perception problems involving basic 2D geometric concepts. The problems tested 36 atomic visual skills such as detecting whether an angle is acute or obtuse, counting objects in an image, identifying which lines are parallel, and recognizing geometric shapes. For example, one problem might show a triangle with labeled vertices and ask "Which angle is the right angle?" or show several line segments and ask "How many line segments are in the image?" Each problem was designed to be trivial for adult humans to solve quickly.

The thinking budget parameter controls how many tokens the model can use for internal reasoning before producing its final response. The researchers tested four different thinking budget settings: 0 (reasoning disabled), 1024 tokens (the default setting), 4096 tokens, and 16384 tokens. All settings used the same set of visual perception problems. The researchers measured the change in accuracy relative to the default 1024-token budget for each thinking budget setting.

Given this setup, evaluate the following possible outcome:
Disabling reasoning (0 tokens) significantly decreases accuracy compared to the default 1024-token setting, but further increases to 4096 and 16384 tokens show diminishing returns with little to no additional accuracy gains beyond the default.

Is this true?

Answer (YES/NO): YES